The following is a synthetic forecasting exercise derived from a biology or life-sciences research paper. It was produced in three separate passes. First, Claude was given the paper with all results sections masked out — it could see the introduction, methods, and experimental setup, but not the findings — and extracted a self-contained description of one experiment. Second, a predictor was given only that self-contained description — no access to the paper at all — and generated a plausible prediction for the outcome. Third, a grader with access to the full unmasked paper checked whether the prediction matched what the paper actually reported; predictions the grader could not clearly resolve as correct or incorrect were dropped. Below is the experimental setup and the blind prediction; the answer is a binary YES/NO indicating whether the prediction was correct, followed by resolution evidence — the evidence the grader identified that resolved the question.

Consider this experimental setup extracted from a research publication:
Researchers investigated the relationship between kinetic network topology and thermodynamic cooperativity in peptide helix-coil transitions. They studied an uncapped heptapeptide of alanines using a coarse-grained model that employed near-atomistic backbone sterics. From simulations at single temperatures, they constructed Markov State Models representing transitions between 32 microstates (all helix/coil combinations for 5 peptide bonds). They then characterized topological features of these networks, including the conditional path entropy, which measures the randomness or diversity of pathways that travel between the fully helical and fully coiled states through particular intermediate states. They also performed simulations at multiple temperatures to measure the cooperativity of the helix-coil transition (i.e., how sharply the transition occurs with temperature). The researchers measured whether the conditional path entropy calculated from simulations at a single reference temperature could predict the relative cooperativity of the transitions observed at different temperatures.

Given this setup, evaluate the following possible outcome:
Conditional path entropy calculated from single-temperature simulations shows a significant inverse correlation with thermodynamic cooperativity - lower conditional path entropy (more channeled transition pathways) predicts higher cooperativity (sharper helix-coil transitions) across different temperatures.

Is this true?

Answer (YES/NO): NO